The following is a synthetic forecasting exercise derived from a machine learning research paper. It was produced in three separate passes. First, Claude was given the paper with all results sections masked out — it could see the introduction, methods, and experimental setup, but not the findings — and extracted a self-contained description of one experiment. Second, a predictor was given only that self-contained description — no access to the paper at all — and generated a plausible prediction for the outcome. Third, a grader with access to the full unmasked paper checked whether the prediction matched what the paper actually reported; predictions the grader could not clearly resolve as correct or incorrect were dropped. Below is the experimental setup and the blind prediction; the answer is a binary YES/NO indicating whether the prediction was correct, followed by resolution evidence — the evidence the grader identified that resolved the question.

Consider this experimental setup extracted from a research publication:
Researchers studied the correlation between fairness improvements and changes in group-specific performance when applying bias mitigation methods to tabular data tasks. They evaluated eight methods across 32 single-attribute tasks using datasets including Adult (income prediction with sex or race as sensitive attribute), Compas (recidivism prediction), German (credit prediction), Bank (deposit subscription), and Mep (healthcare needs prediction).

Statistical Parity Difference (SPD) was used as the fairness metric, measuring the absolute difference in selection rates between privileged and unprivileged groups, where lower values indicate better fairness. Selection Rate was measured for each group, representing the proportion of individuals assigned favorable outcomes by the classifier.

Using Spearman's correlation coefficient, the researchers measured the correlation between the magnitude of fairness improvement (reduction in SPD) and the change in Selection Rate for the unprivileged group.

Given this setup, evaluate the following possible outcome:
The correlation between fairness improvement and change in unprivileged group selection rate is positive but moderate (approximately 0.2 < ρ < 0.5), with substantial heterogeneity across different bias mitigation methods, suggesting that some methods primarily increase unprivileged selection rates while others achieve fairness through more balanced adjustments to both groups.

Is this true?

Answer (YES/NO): NO